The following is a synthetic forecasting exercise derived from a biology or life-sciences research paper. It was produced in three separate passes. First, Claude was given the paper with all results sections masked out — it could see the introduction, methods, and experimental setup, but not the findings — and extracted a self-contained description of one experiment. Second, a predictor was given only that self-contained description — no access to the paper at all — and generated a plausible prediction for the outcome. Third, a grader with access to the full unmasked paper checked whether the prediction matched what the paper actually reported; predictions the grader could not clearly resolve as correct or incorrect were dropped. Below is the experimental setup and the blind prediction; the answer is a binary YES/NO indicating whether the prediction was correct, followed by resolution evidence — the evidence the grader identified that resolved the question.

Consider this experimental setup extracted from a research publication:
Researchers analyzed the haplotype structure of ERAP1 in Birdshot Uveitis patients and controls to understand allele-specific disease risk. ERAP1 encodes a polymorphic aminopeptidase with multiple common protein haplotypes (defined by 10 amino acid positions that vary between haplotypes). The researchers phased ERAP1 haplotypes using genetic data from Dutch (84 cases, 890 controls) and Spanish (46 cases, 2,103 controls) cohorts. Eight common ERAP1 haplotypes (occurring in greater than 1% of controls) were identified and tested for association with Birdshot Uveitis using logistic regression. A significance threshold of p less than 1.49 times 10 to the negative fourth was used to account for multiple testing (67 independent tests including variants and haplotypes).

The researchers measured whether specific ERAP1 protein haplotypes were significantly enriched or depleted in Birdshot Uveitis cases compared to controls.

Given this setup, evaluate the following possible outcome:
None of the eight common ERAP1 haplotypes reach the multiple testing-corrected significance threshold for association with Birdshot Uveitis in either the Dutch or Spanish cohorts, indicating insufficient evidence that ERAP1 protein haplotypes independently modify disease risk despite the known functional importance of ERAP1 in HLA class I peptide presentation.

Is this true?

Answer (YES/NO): NO